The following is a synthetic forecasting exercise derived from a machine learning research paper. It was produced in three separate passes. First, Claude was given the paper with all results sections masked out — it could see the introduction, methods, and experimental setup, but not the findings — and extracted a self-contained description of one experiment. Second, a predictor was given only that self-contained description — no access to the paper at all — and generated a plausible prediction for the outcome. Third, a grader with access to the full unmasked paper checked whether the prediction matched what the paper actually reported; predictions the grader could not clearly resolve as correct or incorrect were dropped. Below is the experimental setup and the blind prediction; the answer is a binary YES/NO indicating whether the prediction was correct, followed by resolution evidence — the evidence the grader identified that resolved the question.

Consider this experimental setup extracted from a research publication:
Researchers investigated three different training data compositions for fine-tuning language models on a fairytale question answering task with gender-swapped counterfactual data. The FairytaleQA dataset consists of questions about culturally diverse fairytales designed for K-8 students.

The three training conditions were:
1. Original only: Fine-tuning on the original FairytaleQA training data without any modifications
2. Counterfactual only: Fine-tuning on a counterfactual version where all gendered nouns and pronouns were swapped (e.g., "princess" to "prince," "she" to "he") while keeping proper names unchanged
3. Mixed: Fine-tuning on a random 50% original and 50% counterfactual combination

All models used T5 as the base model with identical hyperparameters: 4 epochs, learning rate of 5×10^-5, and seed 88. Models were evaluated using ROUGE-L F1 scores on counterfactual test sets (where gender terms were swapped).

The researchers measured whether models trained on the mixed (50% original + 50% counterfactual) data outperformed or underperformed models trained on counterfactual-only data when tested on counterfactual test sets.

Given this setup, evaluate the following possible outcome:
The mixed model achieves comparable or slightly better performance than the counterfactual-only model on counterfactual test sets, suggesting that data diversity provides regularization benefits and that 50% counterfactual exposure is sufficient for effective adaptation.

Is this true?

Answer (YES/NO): YES